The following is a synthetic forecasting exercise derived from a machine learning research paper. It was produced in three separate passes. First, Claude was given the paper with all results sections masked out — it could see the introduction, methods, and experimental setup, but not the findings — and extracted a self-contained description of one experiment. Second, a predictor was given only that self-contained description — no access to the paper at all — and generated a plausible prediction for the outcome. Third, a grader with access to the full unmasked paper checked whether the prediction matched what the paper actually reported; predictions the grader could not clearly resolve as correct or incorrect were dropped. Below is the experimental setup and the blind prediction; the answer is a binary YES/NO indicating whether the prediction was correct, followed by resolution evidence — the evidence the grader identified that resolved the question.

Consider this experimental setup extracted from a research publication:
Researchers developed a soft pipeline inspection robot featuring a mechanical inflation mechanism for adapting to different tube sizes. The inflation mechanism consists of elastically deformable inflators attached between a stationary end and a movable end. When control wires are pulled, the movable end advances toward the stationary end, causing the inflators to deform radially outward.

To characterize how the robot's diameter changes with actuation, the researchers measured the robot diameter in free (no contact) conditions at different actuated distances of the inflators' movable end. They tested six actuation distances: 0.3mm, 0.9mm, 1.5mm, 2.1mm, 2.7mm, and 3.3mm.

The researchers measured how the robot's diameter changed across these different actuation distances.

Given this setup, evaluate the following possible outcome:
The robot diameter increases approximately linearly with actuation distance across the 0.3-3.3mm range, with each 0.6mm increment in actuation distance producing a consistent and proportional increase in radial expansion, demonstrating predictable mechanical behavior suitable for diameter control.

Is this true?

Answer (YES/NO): NO